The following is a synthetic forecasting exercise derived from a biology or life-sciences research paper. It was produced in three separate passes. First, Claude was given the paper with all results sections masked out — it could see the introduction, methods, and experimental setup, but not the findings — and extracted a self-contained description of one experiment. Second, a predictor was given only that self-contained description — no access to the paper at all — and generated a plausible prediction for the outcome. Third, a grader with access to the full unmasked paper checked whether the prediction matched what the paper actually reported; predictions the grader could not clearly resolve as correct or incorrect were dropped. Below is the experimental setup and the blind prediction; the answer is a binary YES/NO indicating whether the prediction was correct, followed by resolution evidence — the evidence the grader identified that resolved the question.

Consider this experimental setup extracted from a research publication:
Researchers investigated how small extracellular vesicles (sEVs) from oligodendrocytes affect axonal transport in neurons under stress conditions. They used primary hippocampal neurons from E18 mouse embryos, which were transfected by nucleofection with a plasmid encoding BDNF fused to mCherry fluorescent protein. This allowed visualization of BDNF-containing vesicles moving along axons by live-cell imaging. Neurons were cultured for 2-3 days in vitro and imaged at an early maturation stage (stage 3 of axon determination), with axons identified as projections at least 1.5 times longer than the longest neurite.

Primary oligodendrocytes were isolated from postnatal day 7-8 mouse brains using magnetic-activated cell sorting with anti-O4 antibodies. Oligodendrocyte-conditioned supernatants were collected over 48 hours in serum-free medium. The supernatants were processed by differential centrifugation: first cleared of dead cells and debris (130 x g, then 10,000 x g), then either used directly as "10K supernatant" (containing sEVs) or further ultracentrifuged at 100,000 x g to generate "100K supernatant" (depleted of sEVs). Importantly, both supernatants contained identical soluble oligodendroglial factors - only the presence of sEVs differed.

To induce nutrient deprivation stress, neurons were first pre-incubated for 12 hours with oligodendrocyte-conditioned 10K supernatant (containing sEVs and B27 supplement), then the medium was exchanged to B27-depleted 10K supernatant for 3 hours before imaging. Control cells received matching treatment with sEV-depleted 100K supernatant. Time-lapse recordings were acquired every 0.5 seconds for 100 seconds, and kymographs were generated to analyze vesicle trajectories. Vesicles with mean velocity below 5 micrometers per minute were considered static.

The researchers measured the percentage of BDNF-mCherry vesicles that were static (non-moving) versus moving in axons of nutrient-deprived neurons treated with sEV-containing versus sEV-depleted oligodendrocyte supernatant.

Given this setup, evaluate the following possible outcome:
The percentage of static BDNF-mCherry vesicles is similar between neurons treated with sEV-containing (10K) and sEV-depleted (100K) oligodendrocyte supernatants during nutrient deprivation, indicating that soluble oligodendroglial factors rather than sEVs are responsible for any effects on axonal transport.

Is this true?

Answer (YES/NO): NO